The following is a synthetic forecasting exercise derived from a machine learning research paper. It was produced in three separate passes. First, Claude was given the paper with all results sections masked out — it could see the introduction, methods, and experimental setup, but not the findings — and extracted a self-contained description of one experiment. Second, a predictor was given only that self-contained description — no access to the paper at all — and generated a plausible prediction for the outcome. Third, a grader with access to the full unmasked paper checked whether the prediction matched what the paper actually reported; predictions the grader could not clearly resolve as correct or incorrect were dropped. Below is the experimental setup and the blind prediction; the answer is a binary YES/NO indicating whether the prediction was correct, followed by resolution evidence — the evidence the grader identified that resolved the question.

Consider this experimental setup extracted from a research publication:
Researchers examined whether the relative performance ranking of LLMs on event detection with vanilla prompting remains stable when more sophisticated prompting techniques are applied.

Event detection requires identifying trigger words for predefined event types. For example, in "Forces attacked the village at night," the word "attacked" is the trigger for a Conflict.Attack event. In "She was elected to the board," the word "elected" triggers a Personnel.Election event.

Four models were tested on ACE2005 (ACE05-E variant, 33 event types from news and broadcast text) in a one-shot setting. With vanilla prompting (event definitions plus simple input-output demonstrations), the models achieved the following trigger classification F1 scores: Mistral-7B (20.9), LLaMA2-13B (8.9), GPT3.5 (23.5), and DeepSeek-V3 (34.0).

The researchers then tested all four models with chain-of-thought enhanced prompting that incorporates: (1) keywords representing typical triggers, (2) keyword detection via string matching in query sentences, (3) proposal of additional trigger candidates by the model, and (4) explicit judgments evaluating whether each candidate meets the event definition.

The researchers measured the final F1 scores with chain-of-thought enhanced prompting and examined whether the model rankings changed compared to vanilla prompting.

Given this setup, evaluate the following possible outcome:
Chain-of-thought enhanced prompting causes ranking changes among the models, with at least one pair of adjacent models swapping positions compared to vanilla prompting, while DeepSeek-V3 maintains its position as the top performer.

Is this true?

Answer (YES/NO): YES